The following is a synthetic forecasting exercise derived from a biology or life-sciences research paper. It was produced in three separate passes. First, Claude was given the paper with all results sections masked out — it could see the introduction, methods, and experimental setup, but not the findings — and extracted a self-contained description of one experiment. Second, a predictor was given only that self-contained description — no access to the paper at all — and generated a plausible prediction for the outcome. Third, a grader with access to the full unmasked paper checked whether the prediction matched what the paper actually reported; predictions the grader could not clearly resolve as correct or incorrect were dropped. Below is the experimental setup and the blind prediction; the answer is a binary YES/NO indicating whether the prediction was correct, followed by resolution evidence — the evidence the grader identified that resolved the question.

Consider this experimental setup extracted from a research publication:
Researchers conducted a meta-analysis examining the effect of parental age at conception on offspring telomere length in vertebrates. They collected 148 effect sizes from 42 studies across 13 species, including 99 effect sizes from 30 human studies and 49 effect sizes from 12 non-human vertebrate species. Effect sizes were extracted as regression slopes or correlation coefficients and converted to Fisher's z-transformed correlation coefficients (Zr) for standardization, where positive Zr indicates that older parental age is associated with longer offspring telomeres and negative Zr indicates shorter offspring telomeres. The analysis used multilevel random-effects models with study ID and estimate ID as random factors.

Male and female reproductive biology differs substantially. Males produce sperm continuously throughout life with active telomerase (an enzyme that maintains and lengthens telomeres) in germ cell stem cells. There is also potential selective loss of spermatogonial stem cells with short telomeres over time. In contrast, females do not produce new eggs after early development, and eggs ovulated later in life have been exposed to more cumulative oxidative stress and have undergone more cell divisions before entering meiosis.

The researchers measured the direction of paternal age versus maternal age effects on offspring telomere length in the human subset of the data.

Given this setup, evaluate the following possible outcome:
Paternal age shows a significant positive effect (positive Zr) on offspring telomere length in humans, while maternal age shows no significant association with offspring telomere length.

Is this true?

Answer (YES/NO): NO